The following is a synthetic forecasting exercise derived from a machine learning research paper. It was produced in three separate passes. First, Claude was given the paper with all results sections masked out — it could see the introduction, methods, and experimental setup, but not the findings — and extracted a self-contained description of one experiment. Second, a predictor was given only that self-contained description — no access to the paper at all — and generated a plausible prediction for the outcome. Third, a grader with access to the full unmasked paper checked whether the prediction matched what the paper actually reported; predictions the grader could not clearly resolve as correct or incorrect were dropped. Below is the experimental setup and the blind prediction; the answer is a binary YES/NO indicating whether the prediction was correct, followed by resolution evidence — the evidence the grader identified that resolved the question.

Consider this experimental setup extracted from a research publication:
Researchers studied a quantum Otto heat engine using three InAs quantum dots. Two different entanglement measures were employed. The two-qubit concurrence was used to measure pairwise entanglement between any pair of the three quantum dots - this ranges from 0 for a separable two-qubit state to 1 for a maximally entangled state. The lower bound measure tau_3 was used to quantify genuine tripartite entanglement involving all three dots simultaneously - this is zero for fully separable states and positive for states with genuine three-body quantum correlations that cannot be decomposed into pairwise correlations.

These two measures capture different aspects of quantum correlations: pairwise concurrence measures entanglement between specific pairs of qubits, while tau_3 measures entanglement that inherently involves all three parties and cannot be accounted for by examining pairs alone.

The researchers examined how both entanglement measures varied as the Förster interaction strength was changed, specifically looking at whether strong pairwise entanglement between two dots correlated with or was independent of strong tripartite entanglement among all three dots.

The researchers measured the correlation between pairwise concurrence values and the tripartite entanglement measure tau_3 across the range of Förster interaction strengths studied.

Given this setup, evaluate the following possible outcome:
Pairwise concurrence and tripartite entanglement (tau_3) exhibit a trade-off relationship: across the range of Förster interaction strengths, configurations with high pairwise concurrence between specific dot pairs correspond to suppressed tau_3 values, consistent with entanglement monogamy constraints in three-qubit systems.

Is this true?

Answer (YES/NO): YES